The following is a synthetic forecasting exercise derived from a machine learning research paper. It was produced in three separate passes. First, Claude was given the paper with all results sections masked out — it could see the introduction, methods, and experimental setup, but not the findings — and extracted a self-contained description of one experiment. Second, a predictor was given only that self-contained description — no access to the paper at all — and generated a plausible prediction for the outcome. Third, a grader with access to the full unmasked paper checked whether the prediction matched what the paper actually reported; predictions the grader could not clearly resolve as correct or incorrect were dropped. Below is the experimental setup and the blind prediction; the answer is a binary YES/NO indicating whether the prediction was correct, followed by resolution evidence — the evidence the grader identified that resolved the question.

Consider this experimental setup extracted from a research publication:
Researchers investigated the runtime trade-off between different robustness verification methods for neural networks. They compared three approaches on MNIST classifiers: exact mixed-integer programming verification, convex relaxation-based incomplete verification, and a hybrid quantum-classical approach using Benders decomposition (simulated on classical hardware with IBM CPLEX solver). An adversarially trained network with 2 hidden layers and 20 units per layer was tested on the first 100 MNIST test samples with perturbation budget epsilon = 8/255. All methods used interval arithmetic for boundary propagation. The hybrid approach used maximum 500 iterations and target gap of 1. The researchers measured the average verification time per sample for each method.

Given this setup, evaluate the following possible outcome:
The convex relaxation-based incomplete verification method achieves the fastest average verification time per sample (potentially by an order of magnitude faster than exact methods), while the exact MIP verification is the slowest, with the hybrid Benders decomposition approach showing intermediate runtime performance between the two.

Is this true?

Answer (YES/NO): NO